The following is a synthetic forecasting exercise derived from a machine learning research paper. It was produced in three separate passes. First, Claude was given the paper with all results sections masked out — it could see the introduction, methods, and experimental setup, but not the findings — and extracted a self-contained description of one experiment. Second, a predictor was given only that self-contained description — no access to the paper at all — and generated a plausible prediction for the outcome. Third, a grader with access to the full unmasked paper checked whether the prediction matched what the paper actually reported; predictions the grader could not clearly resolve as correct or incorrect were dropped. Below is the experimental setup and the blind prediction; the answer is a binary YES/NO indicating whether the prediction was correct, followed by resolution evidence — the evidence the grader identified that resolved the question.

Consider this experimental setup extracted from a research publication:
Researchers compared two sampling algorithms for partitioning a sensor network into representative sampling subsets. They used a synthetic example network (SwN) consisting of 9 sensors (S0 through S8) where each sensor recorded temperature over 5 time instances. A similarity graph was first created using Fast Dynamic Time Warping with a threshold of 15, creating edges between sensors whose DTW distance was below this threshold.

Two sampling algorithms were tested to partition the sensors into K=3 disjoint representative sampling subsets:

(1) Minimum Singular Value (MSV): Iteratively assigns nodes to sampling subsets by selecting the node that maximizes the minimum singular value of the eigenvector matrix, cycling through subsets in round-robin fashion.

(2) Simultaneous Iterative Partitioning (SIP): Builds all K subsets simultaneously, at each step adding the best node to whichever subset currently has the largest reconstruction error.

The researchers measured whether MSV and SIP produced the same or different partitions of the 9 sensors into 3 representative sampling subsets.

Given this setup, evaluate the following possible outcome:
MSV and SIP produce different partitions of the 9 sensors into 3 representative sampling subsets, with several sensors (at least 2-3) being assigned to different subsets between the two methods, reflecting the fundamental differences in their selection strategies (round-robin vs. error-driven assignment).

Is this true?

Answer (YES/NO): YES